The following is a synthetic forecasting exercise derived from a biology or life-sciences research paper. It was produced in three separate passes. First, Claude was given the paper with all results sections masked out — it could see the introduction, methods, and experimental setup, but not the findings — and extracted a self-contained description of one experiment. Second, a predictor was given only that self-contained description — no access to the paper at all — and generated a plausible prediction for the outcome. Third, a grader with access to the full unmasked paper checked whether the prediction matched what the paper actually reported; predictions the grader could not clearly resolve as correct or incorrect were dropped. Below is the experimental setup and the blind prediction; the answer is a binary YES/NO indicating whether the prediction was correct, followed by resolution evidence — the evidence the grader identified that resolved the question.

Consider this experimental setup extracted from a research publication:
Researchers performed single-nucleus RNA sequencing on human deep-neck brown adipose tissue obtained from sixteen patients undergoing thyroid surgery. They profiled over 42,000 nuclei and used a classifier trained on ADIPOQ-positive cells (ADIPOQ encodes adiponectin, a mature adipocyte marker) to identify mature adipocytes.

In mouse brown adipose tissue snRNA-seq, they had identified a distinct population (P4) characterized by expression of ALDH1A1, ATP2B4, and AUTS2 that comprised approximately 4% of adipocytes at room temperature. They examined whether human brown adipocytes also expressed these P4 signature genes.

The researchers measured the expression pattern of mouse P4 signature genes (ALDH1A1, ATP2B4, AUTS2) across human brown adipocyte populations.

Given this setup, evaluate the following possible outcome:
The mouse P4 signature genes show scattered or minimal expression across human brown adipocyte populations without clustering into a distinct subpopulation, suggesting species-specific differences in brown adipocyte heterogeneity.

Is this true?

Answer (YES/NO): NO